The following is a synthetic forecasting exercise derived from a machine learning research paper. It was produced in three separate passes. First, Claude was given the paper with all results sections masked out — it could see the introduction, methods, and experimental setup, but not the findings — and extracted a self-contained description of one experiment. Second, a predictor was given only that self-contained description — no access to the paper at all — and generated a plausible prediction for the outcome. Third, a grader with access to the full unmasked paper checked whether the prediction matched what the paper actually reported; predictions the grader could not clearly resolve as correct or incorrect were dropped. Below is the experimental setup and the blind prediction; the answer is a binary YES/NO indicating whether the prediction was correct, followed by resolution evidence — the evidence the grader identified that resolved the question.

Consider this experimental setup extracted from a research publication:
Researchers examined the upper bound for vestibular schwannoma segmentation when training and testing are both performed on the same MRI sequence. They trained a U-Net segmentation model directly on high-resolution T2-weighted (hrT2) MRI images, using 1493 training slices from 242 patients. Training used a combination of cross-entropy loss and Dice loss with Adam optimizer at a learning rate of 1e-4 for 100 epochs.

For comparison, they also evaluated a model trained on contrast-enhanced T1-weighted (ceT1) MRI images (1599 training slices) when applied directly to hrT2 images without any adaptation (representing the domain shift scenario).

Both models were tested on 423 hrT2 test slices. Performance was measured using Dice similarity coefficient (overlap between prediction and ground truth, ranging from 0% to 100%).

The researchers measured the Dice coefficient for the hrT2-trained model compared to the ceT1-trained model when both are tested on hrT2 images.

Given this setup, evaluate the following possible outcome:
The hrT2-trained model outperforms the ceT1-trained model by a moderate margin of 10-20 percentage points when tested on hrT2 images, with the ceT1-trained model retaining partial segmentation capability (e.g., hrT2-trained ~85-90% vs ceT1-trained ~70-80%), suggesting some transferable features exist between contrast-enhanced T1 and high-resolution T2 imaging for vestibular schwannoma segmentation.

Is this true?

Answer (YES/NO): NO